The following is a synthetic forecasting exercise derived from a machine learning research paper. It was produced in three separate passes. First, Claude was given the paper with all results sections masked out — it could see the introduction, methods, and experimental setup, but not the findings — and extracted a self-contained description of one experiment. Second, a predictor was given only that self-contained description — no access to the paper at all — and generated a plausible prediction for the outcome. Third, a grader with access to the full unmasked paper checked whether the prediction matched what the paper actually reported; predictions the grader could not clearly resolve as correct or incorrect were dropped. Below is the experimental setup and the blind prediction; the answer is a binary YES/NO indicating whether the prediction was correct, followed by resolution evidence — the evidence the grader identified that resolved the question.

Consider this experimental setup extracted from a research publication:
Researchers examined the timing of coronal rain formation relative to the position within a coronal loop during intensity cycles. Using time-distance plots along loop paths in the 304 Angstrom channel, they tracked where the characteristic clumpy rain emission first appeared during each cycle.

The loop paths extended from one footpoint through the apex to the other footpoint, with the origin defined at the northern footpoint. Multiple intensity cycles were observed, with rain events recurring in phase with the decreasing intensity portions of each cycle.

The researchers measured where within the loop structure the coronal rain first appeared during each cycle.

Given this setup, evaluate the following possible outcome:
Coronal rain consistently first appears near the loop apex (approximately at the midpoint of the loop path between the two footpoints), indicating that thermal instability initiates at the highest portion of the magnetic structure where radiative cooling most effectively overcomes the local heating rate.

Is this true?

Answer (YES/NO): YES